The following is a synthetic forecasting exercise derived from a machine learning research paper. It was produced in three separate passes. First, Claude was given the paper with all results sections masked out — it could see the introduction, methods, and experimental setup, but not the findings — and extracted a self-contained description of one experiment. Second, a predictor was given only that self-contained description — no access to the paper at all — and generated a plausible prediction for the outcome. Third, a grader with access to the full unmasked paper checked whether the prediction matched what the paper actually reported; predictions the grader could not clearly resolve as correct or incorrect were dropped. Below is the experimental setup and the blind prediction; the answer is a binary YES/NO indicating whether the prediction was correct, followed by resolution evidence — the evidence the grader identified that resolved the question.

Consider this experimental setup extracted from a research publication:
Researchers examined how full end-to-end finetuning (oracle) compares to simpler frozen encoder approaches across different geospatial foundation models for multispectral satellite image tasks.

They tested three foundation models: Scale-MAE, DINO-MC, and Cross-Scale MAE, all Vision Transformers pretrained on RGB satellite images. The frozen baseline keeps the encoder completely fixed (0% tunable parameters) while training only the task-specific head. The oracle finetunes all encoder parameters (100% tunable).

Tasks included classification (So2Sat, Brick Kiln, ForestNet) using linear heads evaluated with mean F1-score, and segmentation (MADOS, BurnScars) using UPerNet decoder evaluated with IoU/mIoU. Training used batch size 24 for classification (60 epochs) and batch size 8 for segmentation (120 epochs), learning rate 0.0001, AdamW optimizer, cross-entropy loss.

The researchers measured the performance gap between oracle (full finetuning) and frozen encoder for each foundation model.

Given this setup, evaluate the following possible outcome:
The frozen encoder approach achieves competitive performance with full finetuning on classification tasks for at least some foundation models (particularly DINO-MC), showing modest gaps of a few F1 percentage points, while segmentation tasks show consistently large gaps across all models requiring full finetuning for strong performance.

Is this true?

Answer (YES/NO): NO